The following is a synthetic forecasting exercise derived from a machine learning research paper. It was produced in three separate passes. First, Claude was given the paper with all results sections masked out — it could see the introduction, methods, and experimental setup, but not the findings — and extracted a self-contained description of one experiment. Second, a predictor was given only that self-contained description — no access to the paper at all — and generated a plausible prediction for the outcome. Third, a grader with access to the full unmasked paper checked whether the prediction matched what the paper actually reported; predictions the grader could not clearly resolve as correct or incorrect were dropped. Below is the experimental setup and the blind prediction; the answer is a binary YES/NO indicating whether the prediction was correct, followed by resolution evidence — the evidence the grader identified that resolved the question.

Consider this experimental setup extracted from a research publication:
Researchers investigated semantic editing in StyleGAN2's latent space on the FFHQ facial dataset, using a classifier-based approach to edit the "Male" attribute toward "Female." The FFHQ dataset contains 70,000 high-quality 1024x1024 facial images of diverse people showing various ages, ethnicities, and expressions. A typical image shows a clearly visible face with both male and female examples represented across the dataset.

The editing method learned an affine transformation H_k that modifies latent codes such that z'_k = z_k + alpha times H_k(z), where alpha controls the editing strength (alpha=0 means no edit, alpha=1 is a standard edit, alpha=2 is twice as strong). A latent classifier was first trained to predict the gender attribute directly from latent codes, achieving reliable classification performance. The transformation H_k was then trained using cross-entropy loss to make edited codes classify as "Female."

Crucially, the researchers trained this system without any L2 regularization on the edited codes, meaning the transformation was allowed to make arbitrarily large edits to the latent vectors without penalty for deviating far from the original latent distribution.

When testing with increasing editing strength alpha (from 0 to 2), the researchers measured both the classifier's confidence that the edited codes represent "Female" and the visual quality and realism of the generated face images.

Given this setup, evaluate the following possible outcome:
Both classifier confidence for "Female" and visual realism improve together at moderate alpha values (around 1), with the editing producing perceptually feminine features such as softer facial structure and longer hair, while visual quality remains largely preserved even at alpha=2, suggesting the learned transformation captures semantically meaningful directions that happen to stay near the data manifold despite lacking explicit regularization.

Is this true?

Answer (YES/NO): NO